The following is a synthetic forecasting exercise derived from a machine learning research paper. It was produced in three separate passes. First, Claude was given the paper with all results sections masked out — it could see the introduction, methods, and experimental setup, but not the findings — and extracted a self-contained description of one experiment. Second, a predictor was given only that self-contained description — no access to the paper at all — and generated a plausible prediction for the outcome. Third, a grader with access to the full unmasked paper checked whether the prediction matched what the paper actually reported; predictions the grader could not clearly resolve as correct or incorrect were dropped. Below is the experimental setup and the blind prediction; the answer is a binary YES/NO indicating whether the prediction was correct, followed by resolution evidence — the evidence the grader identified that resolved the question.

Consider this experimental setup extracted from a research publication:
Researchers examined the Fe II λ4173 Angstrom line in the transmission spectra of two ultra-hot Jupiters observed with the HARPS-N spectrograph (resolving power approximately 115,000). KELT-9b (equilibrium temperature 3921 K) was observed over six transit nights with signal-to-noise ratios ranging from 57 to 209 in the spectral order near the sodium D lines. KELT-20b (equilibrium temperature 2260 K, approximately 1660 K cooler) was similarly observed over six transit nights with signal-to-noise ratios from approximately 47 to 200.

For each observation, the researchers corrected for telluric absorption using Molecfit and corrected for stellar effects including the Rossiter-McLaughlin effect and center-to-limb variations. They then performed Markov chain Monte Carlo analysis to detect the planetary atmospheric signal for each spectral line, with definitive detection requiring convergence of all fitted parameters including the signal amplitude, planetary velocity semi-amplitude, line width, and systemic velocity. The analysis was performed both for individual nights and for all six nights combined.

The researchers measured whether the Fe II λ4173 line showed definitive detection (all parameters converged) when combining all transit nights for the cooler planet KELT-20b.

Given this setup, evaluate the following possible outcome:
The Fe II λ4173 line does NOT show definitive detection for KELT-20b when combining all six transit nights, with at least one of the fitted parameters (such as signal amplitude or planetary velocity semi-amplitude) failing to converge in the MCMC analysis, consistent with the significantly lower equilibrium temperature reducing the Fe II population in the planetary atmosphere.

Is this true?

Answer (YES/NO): YES